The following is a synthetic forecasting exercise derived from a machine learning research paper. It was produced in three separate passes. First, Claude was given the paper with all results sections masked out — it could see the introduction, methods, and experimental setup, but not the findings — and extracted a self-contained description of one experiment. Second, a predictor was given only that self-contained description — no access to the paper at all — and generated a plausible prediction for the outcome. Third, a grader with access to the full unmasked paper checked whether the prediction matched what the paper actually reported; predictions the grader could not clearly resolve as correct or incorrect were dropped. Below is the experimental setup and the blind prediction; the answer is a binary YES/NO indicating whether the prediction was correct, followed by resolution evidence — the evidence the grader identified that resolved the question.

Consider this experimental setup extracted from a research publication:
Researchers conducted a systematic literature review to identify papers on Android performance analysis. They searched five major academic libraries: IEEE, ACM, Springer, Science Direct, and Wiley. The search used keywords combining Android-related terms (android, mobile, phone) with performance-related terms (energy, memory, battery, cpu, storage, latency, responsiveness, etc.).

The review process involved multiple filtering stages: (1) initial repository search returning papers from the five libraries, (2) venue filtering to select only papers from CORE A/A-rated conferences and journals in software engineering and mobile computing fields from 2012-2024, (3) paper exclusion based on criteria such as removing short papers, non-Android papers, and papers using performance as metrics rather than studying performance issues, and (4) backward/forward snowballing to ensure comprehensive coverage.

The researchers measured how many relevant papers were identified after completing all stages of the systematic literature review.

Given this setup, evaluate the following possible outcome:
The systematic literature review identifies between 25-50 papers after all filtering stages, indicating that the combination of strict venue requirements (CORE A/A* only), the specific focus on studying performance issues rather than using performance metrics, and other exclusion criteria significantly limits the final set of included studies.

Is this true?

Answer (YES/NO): NO